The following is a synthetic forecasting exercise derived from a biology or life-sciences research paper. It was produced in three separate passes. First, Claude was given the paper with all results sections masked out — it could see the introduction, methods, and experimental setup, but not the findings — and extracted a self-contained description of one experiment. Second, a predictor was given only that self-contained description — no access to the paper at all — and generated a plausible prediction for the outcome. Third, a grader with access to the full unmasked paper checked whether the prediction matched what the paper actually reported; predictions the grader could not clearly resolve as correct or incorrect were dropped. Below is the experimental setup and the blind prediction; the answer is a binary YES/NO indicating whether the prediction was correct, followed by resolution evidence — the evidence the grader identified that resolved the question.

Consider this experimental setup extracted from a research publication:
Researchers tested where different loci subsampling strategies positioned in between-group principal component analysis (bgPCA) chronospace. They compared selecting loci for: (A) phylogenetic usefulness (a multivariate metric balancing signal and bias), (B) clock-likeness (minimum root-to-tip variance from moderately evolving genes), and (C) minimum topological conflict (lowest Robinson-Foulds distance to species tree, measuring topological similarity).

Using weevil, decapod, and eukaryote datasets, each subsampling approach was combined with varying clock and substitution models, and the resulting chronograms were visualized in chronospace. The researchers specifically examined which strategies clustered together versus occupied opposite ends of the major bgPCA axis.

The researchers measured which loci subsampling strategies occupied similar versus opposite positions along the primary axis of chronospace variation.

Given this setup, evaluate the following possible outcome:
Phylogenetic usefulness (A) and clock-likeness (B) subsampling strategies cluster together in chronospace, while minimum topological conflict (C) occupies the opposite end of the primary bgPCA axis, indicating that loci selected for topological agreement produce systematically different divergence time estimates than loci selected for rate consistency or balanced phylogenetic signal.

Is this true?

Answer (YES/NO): YES